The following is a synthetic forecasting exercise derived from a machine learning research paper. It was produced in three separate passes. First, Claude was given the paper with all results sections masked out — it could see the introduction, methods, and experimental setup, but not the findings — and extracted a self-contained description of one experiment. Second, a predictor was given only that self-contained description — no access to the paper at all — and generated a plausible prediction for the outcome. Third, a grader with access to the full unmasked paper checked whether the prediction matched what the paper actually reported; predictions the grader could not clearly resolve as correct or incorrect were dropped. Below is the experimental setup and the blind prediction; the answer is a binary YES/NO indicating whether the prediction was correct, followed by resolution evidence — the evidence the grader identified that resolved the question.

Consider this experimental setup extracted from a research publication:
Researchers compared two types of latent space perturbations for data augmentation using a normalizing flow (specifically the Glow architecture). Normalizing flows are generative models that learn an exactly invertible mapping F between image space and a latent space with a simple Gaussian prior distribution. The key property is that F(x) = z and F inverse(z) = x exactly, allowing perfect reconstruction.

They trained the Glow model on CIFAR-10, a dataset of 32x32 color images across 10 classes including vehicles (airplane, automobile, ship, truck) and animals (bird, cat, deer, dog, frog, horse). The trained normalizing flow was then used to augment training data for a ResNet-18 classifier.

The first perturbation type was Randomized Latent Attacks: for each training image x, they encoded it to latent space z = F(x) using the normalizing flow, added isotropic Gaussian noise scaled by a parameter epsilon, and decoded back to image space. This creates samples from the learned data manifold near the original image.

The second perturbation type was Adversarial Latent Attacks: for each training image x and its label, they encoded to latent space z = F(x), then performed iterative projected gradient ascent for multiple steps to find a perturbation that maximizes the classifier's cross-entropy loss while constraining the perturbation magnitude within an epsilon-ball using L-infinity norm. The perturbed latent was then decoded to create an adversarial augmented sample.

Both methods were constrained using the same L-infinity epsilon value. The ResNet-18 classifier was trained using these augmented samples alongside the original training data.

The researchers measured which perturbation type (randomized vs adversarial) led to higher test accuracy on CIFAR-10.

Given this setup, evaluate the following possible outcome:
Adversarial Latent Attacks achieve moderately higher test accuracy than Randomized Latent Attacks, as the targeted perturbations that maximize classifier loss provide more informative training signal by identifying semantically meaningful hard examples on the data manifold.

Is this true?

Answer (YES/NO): YES